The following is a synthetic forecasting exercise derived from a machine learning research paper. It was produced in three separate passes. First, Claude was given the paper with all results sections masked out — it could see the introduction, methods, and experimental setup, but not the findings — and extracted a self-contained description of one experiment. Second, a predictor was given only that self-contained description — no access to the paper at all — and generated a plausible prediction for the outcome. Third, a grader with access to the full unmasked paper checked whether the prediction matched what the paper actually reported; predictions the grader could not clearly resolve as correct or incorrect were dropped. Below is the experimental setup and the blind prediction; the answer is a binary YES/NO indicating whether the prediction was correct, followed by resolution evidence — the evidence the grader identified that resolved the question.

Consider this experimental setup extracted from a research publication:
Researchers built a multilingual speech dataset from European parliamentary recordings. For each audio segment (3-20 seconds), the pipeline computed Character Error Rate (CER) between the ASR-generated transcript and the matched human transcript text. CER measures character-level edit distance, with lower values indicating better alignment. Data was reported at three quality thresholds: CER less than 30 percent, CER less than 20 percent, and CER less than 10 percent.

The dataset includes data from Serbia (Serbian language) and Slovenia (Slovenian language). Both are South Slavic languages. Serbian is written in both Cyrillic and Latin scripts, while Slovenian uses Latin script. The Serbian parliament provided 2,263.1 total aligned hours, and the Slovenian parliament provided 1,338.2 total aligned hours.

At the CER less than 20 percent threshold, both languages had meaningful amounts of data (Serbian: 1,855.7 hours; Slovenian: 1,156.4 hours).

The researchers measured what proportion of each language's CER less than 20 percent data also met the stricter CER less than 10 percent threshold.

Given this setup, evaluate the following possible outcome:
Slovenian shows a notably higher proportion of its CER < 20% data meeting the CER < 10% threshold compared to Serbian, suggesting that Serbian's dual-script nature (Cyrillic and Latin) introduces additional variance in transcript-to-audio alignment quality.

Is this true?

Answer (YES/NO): NO